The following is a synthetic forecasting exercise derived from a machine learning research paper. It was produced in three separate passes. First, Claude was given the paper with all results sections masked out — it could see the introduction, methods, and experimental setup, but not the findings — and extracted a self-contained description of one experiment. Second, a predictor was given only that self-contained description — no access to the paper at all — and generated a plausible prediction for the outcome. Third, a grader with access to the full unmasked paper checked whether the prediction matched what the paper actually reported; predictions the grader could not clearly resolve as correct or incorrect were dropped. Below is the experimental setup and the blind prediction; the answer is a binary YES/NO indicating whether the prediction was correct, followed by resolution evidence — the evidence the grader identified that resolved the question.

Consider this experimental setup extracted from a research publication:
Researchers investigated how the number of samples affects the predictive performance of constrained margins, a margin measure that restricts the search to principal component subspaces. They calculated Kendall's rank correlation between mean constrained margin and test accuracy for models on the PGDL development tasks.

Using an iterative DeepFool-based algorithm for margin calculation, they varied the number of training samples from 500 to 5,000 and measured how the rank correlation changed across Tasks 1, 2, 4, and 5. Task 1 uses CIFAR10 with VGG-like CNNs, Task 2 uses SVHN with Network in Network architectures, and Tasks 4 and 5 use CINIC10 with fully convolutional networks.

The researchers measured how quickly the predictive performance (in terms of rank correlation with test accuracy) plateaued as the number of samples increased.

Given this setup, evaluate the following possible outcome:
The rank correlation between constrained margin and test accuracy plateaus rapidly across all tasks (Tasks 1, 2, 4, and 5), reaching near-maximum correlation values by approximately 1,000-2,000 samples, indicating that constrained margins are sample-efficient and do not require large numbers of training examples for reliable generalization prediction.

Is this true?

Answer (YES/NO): NO